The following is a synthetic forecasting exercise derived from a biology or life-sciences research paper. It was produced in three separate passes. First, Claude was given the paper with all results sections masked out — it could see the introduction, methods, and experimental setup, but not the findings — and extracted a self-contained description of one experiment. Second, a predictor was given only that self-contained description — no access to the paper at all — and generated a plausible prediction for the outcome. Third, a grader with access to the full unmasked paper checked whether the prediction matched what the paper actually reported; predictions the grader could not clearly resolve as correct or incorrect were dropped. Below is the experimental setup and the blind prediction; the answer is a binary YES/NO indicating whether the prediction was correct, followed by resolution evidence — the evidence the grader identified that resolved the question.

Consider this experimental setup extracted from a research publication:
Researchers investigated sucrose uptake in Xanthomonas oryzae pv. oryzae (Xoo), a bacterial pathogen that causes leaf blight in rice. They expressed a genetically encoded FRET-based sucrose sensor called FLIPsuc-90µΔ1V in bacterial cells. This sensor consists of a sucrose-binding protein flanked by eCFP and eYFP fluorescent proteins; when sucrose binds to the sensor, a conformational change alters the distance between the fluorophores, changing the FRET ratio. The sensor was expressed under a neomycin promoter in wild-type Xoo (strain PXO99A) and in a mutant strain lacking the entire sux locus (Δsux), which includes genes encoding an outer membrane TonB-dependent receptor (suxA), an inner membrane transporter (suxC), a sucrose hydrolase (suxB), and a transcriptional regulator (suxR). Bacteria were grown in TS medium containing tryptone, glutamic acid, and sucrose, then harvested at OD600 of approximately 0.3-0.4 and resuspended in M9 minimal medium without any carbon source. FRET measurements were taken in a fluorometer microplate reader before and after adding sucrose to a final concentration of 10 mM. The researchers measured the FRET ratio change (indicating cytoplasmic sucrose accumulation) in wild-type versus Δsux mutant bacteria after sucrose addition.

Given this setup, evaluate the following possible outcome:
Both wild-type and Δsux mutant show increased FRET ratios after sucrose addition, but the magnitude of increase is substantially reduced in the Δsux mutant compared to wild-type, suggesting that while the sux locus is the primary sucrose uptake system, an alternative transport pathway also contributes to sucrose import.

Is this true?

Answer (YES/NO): NO